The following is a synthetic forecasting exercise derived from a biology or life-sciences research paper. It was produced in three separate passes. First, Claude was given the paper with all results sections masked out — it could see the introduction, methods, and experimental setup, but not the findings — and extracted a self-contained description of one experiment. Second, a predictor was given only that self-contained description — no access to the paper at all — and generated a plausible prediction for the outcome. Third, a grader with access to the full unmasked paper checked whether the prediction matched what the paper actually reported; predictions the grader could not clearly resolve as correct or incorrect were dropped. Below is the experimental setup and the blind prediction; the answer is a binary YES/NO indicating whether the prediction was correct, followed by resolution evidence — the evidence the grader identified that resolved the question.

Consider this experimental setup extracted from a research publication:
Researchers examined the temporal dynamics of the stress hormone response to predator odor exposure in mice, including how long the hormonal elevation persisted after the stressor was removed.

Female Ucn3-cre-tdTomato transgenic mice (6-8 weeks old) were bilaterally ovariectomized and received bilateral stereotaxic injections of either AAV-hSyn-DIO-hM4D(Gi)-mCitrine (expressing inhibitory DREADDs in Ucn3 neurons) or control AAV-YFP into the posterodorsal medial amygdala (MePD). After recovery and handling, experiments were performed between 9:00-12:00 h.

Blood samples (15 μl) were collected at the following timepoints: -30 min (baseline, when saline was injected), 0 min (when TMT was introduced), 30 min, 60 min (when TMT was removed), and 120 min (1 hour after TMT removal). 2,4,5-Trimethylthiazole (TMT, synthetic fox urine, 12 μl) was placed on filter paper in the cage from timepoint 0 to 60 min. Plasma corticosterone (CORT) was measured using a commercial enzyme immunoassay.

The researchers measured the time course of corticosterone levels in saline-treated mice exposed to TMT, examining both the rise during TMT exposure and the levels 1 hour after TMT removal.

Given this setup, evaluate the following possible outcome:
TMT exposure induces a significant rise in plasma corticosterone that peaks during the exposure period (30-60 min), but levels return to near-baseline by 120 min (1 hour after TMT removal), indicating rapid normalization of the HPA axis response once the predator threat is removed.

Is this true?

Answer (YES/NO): NO